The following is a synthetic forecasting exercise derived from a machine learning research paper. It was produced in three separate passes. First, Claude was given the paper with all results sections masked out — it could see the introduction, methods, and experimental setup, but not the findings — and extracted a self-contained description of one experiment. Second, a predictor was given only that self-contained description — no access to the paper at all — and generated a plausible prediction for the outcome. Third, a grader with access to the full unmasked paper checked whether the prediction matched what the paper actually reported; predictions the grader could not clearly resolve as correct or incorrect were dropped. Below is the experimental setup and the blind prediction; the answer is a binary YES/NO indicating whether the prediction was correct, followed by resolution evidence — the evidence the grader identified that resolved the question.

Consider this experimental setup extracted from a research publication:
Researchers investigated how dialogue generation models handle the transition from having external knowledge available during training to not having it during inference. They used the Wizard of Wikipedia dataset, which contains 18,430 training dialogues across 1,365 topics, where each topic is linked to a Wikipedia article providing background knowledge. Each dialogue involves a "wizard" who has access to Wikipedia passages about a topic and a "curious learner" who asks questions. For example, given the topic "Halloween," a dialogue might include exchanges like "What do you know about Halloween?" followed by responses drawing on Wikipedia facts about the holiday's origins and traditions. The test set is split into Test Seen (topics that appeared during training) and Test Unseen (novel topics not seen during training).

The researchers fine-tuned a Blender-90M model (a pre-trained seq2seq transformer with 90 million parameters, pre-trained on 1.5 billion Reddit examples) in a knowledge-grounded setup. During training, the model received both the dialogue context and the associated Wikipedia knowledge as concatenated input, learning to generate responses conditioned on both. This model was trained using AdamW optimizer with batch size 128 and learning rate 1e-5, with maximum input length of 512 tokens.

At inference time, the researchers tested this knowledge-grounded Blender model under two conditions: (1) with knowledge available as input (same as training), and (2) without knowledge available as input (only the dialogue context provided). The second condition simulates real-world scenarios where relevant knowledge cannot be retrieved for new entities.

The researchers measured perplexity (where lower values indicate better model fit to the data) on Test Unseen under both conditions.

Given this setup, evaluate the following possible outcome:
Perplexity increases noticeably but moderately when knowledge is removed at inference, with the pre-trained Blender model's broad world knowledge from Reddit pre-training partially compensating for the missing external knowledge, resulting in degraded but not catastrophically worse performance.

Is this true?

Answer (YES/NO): YES